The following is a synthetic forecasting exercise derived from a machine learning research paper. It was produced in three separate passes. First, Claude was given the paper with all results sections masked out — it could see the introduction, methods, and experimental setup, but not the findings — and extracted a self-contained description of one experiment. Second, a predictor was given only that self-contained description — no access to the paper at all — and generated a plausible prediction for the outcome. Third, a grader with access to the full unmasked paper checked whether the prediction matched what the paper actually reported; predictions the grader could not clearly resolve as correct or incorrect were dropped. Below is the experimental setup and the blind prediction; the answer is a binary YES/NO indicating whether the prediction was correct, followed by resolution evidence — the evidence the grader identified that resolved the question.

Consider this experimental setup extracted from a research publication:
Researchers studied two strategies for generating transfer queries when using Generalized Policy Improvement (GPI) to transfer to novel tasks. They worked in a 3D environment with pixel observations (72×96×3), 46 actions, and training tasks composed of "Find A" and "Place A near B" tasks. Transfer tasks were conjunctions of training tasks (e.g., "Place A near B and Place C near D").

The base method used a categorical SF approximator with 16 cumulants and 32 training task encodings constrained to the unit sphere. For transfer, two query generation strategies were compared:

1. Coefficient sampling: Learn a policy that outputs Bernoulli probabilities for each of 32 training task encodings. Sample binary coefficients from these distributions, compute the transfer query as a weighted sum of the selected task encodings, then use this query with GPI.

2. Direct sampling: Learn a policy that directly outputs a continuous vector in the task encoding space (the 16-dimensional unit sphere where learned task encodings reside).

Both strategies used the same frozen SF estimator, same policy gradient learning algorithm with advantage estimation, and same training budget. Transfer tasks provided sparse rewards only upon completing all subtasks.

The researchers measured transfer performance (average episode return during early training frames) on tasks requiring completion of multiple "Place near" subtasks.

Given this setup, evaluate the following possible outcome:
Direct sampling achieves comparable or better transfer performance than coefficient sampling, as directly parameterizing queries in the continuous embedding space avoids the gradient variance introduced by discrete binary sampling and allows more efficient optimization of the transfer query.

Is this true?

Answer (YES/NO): NO